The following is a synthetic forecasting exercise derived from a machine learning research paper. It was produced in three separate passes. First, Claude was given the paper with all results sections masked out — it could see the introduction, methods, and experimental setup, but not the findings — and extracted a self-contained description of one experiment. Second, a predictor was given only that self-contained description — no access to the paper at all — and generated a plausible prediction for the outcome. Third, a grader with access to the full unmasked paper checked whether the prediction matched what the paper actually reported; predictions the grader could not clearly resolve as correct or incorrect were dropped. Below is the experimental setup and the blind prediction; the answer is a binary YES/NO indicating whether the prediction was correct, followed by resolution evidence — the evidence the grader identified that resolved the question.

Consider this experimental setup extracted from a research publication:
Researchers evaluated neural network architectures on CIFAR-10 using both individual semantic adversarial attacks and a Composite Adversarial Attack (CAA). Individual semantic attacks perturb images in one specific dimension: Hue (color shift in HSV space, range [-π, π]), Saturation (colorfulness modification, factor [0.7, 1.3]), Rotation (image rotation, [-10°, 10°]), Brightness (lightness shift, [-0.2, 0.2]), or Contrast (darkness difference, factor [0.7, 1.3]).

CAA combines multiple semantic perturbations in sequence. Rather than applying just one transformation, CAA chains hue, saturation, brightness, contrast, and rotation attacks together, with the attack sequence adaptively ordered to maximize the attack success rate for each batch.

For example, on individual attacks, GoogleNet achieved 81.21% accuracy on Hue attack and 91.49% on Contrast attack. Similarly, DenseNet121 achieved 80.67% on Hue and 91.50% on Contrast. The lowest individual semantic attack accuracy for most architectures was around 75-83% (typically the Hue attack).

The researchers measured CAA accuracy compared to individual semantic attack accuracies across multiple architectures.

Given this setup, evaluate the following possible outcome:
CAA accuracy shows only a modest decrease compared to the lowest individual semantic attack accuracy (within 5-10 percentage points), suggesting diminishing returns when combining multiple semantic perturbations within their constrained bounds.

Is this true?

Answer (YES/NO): NO